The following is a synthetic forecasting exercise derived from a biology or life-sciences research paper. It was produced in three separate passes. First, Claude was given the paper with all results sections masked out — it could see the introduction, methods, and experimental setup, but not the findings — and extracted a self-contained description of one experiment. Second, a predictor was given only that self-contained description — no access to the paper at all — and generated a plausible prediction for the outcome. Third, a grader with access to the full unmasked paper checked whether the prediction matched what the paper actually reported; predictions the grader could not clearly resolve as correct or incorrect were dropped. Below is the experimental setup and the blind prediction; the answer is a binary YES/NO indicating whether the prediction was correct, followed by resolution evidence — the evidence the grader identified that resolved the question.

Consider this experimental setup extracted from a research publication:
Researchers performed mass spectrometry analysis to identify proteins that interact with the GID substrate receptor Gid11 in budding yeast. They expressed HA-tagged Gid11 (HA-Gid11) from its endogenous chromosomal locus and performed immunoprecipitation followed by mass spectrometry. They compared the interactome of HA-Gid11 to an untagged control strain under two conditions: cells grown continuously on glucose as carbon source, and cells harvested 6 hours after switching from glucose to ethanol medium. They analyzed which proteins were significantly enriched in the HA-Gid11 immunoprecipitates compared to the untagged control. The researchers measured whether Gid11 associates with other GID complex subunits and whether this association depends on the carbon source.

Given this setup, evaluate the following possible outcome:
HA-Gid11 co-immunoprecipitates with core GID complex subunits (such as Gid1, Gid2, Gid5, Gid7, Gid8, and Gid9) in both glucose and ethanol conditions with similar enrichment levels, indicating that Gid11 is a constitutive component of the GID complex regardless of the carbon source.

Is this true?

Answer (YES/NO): NO